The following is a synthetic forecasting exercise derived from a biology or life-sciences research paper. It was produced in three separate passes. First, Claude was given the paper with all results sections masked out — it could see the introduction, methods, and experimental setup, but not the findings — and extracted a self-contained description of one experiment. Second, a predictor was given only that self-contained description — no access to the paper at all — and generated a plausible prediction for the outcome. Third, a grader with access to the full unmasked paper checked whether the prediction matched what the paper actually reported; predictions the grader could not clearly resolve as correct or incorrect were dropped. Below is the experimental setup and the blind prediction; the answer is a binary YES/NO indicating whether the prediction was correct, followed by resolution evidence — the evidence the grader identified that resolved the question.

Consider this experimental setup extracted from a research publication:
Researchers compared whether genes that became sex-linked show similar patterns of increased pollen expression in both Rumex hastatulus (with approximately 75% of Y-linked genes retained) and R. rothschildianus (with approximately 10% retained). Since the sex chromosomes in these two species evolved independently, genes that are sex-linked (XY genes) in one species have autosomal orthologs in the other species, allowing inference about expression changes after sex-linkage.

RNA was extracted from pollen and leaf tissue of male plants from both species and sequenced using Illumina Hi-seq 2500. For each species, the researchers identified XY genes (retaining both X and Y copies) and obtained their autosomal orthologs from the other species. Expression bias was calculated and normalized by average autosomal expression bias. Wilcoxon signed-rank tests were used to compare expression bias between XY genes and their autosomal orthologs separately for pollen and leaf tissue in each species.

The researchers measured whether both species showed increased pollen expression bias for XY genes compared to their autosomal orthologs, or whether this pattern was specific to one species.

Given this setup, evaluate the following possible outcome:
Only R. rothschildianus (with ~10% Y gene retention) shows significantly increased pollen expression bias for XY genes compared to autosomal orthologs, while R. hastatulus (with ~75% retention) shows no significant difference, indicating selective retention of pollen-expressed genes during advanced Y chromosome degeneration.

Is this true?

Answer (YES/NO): NO